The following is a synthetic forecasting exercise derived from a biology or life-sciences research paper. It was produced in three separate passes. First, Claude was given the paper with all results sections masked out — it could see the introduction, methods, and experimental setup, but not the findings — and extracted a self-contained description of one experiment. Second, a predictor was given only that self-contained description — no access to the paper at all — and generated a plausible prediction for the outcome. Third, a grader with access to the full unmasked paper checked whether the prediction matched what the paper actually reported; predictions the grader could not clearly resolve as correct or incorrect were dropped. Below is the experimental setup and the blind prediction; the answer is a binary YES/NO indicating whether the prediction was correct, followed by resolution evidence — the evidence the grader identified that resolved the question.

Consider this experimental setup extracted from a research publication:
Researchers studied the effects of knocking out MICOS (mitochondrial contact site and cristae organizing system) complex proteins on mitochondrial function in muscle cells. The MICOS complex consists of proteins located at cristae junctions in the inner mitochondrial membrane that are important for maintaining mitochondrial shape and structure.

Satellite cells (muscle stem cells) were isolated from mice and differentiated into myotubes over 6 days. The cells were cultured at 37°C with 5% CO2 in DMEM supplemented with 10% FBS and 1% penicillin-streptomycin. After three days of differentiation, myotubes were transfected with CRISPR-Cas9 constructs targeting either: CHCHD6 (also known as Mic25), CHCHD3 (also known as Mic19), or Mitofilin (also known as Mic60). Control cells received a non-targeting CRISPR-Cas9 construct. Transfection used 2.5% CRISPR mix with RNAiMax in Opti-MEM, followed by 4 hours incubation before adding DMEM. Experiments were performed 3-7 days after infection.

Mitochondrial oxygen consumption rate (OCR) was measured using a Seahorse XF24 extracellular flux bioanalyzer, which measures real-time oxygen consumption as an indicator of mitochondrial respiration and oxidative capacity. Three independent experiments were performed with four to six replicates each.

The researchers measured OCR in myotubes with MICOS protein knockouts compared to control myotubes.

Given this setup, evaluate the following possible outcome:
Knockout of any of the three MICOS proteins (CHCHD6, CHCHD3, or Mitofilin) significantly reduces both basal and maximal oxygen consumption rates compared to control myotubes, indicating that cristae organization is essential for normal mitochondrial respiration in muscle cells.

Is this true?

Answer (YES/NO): YES